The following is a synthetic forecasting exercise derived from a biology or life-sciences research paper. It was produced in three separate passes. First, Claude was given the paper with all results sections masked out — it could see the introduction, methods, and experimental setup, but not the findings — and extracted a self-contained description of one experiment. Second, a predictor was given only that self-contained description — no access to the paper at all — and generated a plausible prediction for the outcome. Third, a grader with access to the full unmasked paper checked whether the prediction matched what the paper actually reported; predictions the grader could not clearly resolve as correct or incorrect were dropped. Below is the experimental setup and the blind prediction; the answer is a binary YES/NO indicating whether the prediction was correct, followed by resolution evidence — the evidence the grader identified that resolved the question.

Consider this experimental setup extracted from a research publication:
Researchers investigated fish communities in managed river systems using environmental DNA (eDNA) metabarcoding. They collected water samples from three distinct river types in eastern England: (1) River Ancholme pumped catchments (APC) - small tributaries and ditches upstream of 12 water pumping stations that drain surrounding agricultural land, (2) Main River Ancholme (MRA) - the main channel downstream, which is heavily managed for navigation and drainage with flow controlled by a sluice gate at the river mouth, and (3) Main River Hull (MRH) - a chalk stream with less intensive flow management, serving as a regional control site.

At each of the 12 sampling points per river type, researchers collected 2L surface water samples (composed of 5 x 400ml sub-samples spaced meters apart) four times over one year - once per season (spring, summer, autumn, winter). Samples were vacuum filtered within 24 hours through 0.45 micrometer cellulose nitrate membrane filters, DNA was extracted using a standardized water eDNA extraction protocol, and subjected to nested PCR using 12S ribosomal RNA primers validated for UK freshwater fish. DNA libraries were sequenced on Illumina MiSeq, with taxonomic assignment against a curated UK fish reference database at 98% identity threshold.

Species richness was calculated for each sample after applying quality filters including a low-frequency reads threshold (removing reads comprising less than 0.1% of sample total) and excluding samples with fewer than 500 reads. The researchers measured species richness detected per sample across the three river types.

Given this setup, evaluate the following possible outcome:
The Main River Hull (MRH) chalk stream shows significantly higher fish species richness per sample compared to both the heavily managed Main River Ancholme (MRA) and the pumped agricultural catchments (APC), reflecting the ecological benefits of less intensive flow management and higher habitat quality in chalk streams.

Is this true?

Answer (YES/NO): NO